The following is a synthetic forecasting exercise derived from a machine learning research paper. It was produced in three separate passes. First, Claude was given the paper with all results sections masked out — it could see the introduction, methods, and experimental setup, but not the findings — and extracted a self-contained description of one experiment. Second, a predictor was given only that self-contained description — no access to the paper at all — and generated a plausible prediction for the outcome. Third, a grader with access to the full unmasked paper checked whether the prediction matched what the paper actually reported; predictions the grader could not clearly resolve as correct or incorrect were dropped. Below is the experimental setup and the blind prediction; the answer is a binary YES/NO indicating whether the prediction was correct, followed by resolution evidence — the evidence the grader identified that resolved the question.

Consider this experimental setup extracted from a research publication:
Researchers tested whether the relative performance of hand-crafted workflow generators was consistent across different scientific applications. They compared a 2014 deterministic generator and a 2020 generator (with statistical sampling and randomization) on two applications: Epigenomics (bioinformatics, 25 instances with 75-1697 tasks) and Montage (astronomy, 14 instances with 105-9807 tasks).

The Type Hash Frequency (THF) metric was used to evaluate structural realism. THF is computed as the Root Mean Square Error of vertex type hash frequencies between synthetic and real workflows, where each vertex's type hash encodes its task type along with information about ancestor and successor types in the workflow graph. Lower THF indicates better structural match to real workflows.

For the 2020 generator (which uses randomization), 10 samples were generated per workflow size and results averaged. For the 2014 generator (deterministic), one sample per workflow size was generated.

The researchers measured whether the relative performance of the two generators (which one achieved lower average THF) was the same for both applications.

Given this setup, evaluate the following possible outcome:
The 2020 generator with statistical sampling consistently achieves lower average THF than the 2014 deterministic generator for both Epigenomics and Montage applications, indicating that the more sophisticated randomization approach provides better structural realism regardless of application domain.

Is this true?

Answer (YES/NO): NO